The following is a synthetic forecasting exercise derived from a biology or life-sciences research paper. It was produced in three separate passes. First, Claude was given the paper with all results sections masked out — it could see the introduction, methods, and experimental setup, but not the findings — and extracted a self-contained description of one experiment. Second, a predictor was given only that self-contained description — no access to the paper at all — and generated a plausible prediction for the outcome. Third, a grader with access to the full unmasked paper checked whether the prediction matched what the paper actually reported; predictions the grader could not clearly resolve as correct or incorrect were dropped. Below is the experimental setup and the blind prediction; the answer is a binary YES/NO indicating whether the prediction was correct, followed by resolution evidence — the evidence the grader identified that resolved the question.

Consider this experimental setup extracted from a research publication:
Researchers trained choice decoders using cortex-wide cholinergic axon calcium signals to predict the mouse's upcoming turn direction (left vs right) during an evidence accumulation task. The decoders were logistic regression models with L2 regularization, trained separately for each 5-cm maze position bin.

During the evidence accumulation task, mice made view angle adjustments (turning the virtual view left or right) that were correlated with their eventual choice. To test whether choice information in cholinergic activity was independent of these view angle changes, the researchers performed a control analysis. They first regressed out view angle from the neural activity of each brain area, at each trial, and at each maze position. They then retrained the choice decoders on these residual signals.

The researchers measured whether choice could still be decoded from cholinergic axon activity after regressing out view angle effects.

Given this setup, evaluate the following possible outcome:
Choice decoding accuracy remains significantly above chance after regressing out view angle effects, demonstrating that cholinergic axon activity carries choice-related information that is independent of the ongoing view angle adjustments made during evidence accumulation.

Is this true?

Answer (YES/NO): YES